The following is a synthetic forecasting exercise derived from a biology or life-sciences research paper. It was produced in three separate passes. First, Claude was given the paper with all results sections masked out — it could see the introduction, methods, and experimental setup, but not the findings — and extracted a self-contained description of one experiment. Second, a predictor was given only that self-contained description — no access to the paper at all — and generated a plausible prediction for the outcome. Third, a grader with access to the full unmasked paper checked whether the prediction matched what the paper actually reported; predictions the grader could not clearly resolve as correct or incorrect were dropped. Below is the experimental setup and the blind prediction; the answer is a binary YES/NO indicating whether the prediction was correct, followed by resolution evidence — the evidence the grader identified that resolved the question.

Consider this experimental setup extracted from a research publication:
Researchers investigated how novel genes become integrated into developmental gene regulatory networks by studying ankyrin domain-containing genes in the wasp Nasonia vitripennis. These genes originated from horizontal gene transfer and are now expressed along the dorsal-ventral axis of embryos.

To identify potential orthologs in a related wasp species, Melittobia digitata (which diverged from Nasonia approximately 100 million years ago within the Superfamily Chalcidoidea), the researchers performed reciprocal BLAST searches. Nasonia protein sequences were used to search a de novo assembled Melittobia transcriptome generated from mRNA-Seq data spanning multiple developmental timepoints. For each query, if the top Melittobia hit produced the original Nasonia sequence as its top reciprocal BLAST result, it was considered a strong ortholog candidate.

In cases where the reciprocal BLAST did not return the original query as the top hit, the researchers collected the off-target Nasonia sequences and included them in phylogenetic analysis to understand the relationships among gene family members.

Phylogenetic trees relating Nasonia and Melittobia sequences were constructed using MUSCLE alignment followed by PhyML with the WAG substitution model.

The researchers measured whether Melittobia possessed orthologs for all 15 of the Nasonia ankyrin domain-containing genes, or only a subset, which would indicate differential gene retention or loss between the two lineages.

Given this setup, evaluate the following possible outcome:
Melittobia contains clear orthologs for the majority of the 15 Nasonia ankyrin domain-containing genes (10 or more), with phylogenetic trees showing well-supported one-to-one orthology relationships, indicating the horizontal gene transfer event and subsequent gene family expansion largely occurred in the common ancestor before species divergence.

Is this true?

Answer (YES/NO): NO